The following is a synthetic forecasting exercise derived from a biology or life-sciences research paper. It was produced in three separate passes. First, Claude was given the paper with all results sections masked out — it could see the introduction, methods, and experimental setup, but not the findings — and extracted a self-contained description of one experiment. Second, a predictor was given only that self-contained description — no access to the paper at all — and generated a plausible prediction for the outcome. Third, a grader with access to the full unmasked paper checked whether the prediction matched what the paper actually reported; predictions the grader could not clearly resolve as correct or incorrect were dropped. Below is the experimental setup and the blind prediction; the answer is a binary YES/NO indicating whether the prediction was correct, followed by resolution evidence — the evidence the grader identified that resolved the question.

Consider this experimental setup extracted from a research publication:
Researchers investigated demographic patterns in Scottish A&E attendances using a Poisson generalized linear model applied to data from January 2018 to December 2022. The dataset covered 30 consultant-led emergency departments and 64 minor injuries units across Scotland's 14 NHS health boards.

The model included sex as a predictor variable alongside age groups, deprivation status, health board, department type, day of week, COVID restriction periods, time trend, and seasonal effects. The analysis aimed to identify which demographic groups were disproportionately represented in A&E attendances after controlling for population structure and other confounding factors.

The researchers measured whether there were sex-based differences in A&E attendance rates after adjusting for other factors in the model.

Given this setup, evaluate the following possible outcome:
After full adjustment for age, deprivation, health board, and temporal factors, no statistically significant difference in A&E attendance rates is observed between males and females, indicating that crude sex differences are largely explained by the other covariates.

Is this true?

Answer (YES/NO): NO